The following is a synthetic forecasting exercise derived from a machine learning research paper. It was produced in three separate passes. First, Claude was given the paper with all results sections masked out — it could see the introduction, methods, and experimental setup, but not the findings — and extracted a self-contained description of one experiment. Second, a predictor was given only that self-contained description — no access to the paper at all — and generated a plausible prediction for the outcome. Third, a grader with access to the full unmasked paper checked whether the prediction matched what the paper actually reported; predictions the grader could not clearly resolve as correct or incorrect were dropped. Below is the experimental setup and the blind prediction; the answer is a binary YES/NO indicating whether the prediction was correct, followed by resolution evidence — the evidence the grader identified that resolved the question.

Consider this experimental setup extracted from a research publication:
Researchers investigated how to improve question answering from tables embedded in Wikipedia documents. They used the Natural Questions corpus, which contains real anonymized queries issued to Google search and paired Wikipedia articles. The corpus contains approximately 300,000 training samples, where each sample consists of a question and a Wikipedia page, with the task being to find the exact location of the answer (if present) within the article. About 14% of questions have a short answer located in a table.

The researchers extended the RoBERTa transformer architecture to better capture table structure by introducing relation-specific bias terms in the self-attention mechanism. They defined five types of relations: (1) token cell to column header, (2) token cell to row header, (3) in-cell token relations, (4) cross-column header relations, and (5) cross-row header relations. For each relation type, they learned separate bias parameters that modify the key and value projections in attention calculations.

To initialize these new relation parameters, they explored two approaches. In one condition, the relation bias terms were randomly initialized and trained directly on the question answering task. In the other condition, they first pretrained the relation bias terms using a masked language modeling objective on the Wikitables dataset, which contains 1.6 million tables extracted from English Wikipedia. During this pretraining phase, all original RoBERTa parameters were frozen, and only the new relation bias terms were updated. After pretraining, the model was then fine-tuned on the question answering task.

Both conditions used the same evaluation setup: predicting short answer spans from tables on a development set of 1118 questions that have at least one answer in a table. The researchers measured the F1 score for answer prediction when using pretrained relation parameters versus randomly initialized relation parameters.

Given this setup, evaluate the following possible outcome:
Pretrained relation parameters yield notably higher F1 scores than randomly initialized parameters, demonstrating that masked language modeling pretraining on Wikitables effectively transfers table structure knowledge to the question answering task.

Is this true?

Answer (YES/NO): YES